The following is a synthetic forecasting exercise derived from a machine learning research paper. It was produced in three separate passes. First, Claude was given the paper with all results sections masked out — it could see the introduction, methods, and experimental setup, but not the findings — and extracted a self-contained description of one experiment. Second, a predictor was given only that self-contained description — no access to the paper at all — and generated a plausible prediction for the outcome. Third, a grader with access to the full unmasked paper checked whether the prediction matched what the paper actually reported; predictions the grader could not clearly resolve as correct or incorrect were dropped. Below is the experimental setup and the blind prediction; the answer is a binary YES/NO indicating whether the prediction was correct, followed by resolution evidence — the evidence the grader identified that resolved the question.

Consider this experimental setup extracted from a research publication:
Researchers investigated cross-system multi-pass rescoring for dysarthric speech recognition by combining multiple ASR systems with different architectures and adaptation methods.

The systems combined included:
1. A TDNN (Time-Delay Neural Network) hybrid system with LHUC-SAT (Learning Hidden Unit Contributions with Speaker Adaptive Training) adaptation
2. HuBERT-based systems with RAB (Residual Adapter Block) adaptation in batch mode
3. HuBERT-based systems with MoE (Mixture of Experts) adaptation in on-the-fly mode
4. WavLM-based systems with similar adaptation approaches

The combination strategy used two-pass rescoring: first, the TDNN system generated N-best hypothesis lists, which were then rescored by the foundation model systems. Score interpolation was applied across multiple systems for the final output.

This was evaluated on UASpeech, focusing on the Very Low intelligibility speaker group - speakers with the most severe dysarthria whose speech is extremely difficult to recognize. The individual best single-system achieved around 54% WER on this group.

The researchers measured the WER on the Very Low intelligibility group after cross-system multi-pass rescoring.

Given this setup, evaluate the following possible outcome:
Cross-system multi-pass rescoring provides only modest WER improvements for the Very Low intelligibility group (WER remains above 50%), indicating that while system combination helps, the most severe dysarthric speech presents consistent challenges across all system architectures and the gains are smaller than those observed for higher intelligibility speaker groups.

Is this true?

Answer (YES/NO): NO